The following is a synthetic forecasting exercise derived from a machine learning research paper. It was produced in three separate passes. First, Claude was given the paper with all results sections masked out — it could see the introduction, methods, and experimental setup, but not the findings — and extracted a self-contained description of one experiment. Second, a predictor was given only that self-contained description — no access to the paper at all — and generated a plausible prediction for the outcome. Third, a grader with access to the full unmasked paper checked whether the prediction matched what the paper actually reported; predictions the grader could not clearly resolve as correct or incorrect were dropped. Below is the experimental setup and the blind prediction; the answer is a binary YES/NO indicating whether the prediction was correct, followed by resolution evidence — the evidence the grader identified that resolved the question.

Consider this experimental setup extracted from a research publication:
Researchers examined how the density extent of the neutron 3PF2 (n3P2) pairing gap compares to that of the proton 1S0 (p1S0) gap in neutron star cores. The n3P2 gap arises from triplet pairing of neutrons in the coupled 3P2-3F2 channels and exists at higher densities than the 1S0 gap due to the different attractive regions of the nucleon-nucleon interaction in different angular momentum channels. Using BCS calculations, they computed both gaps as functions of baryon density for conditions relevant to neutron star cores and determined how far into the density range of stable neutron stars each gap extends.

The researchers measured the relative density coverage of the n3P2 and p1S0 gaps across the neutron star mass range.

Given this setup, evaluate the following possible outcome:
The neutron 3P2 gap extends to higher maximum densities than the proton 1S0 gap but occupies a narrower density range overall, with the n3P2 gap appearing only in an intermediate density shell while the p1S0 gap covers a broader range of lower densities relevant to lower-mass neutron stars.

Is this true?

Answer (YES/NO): NO